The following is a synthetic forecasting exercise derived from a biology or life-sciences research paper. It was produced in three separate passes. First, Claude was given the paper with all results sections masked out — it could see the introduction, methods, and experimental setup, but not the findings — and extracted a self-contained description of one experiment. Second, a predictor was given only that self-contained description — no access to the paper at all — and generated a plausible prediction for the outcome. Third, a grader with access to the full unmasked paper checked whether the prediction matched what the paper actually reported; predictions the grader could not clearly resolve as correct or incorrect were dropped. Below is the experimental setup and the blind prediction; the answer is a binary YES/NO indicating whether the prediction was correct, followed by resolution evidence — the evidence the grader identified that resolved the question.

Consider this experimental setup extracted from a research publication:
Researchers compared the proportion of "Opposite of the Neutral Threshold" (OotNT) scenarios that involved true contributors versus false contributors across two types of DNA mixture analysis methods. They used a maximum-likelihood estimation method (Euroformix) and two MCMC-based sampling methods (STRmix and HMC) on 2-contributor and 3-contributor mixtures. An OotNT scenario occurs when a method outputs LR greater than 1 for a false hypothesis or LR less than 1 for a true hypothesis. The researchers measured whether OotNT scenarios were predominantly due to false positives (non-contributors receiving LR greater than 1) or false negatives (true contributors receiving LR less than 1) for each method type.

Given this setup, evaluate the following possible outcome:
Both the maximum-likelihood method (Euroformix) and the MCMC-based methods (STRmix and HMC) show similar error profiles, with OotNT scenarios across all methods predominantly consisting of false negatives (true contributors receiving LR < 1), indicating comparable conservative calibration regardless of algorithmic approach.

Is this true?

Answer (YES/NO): NO